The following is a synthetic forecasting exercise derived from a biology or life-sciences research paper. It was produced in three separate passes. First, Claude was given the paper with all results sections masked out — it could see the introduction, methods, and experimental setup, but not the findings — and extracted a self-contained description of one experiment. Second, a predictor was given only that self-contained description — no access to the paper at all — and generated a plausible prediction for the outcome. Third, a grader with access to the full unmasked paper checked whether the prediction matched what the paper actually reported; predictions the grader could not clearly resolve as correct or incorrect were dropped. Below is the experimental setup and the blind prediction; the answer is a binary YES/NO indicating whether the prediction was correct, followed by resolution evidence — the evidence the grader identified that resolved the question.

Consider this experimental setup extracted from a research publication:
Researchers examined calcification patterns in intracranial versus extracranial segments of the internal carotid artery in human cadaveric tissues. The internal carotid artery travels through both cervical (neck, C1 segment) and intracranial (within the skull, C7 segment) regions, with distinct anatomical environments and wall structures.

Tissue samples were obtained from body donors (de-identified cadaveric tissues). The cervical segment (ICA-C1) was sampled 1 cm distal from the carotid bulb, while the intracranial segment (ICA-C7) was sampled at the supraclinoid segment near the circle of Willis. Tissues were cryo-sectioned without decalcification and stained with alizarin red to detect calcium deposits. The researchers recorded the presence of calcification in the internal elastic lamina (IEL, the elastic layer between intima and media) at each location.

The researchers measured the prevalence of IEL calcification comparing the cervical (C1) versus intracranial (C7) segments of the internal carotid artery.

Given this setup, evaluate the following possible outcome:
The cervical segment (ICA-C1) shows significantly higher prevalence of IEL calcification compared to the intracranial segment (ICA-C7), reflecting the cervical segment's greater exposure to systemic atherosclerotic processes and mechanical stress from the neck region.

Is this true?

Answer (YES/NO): NO